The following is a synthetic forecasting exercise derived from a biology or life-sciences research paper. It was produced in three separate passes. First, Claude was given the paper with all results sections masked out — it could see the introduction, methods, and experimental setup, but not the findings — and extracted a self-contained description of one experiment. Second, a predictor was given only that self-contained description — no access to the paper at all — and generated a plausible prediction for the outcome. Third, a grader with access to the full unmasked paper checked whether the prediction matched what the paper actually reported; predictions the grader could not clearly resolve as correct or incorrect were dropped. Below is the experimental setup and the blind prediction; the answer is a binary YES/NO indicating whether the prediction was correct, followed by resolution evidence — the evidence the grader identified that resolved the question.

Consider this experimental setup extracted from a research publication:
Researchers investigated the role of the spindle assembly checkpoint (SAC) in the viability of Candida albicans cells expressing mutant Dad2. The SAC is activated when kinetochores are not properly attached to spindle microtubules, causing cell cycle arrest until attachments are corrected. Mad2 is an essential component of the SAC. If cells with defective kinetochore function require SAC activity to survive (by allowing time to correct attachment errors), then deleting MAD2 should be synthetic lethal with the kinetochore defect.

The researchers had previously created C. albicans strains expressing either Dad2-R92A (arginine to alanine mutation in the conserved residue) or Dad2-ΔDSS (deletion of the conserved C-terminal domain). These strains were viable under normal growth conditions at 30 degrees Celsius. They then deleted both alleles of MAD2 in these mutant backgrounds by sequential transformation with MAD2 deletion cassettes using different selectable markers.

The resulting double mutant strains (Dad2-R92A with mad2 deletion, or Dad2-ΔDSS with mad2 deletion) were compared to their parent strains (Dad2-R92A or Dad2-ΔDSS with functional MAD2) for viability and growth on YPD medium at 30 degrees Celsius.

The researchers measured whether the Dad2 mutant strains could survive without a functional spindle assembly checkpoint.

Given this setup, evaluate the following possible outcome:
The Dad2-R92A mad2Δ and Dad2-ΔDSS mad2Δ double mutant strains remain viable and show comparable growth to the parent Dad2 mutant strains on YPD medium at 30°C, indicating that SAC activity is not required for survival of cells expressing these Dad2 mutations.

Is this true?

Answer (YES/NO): YES